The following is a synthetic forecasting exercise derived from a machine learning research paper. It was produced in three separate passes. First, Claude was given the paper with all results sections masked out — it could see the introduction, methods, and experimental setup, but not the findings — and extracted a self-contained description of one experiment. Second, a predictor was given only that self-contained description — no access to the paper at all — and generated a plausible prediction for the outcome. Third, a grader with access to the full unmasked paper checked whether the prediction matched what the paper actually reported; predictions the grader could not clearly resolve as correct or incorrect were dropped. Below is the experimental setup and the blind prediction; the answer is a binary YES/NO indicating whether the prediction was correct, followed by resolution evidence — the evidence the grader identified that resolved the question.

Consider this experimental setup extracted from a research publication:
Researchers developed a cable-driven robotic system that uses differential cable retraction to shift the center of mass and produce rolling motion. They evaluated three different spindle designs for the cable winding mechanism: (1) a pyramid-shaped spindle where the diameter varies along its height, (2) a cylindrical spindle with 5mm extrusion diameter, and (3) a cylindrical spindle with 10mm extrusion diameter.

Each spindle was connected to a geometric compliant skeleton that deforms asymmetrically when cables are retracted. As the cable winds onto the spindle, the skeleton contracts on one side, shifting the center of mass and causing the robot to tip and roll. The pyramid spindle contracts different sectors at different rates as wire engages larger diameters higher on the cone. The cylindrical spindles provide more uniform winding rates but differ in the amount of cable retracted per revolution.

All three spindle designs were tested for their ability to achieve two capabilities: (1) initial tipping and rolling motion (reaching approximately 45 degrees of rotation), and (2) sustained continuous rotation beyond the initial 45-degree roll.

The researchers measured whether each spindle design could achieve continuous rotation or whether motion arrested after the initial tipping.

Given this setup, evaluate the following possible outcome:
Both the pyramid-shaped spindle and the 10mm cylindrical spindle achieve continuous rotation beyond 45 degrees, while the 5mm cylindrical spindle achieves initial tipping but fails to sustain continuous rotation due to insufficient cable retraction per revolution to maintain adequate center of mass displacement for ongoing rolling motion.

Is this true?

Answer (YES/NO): NO